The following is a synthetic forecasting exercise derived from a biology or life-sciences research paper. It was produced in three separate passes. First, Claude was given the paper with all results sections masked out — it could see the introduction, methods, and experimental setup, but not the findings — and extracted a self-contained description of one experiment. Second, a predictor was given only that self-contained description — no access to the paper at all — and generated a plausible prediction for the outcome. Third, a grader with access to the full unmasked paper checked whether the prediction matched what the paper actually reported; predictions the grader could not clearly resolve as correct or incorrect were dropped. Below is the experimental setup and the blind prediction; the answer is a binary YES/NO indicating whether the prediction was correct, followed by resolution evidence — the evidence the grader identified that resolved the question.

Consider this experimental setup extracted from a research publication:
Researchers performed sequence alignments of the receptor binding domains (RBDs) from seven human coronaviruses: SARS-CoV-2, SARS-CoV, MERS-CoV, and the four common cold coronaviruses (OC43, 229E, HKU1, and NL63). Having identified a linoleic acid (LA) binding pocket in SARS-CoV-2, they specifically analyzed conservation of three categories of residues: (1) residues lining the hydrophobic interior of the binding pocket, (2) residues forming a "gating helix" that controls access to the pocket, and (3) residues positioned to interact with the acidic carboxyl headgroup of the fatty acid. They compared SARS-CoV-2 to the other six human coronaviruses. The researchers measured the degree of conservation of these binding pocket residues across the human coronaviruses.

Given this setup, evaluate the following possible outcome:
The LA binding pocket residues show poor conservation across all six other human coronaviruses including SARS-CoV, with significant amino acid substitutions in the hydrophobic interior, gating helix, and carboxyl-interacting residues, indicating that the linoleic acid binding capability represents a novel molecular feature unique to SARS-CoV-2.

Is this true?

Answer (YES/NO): NO